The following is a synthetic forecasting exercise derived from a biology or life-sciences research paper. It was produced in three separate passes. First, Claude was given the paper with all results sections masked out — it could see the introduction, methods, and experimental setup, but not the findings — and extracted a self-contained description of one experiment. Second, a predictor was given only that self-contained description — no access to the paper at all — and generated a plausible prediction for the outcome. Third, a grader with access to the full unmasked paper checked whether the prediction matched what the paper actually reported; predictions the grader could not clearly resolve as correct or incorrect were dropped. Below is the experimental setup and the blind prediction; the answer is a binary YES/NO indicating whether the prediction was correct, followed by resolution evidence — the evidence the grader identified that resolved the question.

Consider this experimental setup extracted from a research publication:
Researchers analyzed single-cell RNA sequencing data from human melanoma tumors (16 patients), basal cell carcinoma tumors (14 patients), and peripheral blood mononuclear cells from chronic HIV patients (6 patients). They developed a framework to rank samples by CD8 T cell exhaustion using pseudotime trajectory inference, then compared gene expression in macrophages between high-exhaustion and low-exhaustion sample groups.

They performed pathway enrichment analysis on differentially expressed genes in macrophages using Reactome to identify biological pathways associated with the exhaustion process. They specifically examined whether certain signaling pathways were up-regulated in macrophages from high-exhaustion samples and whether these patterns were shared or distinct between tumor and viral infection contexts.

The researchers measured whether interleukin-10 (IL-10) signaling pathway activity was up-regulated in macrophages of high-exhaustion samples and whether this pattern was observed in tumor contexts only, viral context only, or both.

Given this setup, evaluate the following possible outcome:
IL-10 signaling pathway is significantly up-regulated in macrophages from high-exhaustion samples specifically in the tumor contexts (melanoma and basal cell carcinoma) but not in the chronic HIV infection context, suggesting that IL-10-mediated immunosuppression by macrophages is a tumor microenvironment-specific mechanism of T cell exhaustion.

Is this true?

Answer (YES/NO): NO